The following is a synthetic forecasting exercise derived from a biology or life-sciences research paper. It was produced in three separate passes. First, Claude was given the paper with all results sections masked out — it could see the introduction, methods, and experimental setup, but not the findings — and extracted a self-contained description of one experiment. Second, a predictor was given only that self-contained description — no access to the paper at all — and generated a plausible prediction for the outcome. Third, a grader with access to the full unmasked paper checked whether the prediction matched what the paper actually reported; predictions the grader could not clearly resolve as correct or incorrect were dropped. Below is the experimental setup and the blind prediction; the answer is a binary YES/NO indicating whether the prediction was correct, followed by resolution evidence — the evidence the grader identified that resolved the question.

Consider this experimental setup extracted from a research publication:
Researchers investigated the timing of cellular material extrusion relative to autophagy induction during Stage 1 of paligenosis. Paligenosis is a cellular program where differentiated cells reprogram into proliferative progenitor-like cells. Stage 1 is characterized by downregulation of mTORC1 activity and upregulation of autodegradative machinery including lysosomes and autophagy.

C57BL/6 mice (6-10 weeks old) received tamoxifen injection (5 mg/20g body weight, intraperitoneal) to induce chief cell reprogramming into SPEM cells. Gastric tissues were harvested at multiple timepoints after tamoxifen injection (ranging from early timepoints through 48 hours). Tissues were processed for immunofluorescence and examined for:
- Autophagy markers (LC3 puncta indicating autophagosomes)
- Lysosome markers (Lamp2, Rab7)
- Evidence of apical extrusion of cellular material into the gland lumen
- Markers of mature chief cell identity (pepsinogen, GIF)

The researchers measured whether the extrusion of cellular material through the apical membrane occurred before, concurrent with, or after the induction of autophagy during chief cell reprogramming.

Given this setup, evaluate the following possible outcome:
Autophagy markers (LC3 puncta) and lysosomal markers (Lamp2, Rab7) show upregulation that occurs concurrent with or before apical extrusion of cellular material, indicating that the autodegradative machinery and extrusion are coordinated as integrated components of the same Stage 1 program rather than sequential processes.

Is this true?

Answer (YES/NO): NO